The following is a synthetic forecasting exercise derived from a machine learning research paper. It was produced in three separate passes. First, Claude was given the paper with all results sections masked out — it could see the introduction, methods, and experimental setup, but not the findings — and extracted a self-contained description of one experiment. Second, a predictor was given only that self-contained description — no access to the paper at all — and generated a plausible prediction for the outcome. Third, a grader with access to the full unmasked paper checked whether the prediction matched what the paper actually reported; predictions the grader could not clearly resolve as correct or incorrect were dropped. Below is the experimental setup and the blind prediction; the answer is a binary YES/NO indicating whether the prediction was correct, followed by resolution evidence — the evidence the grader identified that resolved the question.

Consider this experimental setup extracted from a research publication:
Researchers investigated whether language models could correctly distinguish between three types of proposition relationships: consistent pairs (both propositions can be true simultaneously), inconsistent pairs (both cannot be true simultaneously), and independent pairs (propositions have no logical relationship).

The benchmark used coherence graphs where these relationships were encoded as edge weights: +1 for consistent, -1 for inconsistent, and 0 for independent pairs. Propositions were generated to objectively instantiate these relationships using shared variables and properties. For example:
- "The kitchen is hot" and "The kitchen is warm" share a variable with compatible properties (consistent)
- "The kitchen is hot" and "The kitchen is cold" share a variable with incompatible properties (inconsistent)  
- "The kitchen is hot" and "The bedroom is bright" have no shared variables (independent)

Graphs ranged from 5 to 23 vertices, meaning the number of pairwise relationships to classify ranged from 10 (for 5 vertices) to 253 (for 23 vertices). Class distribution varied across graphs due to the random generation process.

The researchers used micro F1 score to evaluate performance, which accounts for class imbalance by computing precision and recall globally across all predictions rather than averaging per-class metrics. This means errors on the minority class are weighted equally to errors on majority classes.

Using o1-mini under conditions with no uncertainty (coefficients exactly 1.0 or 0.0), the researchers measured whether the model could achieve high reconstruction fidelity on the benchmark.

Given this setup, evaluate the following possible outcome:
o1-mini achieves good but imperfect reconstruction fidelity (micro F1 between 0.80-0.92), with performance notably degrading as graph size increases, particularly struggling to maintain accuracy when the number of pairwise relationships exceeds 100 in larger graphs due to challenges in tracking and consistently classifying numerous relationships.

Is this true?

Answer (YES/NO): NO